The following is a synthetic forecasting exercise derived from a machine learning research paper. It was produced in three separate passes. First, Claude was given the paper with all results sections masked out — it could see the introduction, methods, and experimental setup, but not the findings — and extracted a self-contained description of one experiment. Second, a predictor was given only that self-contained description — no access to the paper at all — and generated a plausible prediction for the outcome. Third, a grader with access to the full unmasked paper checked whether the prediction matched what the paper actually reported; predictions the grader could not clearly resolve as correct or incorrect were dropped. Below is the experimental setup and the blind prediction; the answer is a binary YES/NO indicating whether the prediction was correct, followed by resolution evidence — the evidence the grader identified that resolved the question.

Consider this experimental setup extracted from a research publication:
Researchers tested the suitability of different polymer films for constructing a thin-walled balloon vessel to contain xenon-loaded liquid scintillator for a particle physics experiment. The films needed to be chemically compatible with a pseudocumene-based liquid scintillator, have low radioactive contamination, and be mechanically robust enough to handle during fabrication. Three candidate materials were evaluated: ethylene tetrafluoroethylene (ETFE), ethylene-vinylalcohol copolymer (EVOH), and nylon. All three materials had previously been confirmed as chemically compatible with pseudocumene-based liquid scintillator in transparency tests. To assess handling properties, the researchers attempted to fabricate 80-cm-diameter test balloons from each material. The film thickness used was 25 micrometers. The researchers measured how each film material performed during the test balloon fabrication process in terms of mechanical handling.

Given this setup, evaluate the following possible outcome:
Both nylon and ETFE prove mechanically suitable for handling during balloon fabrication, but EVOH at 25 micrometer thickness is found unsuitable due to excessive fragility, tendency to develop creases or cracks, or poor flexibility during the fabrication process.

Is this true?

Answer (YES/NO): NO